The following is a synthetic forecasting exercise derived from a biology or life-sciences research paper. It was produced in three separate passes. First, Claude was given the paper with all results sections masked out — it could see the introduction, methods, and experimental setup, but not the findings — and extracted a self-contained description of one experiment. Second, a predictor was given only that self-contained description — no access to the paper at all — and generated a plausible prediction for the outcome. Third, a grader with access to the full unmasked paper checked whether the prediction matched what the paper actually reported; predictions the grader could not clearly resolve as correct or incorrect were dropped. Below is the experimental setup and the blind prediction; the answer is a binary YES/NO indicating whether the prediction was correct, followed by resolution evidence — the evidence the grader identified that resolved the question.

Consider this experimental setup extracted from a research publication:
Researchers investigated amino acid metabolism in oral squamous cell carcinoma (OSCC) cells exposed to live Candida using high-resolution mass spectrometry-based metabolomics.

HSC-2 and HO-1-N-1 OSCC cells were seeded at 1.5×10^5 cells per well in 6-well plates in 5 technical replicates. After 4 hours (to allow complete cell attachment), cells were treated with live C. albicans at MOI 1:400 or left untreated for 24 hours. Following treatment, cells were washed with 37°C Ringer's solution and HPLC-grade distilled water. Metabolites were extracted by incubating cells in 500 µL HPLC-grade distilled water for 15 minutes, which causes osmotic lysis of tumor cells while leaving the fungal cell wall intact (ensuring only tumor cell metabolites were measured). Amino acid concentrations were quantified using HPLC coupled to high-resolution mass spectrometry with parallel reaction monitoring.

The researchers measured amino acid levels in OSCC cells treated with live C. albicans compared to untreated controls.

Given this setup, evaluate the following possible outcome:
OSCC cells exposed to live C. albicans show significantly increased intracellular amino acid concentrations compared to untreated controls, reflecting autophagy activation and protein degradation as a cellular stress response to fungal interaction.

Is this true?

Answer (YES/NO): NO